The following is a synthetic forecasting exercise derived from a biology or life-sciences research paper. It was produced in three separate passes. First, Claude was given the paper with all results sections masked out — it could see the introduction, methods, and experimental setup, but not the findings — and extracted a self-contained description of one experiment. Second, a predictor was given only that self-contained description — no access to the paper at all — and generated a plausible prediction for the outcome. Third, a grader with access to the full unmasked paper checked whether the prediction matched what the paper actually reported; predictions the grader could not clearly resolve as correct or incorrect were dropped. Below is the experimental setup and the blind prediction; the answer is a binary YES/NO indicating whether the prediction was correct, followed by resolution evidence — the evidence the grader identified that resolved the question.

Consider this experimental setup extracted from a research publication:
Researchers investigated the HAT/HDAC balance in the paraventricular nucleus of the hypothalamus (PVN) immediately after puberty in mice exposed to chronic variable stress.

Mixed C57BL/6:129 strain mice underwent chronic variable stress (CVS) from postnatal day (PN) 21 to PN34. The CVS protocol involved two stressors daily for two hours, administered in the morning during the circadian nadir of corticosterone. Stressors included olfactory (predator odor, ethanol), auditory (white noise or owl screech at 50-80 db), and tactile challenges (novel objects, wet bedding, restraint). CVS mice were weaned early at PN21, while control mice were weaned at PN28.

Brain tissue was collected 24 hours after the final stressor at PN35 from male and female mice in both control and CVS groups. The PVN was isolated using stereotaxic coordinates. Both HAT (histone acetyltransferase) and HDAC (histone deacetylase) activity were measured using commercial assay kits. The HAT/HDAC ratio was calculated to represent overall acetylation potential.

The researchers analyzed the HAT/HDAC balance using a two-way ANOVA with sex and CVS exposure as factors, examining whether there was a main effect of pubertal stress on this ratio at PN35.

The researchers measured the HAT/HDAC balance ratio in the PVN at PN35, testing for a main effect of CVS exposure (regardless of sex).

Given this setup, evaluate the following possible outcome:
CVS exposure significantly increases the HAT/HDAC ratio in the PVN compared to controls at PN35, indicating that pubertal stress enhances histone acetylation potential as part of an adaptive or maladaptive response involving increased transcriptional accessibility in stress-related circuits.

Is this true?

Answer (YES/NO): NO